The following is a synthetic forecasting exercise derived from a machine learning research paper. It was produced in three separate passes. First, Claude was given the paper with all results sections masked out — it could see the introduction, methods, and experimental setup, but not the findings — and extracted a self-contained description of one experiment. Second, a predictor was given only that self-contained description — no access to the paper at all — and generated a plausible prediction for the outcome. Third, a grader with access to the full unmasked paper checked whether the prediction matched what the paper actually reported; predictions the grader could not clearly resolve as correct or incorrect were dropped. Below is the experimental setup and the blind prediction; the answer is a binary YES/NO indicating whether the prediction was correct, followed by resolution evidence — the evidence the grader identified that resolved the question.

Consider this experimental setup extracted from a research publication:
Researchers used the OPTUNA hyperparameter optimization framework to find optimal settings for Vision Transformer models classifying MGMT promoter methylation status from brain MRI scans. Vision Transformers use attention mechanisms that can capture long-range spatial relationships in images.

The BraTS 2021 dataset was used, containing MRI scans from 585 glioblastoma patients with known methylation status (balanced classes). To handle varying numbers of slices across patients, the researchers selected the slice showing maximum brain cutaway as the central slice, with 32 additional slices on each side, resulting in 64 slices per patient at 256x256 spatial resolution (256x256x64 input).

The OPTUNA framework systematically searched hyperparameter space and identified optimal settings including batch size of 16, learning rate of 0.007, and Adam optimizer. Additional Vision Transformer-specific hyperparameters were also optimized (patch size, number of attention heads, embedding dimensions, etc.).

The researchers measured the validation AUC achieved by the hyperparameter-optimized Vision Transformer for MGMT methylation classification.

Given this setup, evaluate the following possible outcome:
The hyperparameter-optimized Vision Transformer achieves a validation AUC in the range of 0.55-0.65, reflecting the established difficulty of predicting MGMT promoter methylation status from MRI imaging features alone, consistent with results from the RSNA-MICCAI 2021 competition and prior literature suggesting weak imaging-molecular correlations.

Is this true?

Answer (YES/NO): YES